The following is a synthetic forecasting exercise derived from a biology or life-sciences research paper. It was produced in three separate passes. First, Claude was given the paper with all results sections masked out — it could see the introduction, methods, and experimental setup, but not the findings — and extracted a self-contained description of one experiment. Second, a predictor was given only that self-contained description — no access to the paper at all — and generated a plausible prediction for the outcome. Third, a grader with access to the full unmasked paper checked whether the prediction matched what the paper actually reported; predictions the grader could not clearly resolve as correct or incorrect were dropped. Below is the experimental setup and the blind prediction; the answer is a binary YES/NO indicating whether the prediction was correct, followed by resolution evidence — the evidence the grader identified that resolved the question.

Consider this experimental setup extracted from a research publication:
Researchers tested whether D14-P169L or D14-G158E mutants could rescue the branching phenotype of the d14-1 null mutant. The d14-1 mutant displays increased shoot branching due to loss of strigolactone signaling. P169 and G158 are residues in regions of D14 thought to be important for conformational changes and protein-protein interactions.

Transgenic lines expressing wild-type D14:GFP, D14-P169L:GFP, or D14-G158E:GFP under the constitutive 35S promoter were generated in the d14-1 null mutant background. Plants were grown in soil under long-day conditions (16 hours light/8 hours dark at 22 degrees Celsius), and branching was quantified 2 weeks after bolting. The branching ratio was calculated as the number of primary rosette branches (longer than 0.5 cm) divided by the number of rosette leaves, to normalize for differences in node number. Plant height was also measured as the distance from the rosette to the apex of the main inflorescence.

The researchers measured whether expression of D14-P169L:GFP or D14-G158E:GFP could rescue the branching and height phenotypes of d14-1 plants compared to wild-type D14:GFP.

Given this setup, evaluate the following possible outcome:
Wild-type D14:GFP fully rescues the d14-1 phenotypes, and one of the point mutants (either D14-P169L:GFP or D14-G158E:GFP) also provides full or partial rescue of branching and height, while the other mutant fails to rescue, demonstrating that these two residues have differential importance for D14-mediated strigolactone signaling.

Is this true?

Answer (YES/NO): YES